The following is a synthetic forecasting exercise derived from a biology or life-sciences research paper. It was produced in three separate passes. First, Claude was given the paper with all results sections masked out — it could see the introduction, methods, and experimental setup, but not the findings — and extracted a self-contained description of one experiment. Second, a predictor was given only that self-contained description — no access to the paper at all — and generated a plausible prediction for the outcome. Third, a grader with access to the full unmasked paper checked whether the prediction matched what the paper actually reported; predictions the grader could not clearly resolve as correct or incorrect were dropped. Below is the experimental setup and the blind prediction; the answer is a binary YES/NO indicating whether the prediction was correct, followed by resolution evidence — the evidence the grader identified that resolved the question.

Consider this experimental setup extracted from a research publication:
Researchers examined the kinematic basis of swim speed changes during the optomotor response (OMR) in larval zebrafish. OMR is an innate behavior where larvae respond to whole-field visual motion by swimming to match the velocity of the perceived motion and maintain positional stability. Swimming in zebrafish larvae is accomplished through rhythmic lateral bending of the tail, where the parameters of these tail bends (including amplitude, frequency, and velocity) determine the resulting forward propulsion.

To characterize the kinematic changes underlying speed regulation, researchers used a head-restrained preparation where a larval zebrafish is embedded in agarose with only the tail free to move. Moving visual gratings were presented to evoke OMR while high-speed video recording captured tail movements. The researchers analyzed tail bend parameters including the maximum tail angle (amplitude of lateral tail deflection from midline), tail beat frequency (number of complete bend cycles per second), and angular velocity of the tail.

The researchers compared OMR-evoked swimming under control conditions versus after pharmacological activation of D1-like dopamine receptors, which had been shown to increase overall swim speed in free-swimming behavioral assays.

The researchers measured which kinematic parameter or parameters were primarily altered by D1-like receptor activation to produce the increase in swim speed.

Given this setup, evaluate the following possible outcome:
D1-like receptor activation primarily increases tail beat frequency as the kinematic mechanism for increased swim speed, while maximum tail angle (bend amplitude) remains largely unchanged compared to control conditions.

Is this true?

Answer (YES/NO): NO